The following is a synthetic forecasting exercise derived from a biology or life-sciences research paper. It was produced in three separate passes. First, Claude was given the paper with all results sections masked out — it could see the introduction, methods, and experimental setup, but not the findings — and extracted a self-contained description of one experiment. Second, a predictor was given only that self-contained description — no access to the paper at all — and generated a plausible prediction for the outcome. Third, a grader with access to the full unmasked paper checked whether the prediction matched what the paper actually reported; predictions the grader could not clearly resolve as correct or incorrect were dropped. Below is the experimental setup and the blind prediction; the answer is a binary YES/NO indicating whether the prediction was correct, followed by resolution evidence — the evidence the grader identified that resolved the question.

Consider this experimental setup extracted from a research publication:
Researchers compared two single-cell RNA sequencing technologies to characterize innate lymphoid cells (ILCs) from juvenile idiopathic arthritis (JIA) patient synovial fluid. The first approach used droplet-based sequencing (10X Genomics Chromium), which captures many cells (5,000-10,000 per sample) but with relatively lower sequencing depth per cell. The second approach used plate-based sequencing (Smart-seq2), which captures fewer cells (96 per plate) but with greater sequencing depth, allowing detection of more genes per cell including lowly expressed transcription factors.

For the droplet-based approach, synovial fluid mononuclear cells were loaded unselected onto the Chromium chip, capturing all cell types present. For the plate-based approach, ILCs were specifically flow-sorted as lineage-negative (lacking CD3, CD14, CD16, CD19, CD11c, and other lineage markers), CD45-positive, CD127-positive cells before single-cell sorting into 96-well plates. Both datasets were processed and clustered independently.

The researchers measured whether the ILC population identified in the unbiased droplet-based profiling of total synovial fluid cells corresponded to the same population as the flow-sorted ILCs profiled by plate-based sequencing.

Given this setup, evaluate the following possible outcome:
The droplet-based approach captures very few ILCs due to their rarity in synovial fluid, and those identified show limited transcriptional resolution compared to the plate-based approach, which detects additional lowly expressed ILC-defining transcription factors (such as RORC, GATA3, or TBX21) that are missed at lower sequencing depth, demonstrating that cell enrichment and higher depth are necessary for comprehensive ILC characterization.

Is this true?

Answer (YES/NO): NO